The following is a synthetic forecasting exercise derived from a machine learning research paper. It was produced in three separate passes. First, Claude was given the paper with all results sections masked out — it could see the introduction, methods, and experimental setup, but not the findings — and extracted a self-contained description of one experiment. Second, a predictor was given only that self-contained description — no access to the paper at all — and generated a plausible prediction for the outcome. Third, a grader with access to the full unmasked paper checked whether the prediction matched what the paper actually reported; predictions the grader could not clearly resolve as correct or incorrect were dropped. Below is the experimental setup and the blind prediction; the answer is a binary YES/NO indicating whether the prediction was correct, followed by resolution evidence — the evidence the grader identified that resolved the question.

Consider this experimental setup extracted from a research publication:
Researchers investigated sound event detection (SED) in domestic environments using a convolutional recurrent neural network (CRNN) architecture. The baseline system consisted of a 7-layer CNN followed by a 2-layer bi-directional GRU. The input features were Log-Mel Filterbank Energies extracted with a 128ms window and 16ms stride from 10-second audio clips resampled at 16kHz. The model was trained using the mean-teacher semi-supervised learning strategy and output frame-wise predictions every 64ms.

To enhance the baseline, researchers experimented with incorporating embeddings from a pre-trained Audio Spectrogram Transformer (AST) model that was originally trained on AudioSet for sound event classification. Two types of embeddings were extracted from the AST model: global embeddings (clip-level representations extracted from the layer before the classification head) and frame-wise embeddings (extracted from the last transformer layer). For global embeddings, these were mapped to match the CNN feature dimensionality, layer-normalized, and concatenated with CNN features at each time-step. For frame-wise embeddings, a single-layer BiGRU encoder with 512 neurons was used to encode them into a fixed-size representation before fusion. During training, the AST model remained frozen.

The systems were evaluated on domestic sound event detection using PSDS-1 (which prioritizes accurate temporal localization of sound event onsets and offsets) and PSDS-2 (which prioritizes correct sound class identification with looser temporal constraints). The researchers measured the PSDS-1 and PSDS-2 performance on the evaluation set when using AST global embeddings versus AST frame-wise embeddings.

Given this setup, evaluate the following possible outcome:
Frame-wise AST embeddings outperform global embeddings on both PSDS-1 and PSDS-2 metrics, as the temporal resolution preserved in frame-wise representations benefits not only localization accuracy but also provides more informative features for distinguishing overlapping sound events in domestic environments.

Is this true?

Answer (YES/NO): YES